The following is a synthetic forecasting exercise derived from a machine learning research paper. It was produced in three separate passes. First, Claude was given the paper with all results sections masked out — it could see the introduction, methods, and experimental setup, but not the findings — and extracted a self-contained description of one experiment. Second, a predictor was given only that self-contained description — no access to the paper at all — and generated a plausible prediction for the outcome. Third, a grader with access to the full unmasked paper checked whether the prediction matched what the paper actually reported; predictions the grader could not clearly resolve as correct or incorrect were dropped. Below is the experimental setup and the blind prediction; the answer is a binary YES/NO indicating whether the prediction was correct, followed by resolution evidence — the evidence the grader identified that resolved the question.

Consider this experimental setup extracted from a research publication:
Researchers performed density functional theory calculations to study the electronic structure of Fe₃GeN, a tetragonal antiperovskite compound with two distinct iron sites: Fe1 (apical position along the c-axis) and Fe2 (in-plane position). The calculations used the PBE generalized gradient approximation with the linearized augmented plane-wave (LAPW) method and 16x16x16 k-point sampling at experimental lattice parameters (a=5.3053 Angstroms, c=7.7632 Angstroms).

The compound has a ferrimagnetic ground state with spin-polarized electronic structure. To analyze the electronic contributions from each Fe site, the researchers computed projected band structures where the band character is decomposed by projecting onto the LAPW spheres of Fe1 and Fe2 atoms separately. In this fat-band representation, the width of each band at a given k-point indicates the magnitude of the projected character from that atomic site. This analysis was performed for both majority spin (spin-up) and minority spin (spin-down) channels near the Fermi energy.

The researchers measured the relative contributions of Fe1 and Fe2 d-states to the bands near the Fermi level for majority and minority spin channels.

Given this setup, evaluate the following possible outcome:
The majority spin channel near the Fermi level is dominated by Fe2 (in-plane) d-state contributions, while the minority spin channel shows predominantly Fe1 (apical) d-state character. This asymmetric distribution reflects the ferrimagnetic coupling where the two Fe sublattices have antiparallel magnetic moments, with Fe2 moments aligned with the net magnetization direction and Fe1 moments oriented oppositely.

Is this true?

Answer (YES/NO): NO